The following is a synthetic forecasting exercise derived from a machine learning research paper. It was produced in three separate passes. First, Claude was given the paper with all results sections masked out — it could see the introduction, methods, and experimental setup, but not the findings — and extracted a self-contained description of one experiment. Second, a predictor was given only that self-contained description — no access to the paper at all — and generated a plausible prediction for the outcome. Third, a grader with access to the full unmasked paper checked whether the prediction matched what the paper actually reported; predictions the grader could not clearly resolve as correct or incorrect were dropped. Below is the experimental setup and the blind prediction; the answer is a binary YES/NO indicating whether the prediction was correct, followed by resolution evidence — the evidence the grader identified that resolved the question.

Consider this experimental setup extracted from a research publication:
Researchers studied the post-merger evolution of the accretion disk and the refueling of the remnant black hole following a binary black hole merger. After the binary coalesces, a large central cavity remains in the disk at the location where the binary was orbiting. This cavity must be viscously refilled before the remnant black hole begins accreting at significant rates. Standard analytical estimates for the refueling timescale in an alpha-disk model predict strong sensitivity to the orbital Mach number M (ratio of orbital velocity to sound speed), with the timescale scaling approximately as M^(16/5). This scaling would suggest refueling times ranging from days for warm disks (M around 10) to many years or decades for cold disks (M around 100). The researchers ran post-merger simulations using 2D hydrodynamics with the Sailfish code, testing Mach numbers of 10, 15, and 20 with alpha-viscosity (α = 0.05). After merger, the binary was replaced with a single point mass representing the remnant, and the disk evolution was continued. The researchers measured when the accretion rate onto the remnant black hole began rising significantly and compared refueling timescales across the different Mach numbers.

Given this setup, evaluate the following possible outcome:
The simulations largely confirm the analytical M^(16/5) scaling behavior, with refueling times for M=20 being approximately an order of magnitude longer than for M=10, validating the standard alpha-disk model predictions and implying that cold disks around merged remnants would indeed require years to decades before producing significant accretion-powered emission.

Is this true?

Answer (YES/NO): NO